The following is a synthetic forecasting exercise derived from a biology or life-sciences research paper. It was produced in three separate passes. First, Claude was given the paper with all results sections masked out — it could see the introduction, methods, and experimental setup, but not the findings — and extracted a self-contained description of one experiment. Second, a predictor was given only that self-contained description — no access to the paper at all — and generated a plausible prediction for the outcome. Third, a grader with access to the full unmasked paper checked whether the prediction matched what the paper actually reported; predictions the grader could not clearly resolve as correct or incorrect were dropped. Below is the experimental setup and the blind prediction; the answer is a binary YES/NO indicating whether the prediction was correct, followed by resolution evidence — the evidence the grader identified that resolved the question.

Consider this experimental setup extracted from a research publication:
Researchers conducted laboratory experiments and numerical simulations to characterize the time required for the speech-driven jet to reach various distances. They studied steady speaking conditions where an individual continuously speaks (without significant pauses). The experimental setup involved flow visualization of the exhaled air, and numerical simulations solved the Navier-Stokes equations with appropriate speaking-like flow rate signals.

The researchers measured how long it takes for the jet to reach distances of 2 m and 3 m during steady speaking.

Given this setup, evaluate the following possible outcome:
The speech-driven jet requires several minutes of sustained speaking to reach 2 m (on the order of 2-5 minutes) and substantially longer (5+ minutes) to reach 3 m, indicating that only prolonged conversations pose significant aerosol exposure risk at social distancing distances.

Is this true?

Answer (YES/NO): NO